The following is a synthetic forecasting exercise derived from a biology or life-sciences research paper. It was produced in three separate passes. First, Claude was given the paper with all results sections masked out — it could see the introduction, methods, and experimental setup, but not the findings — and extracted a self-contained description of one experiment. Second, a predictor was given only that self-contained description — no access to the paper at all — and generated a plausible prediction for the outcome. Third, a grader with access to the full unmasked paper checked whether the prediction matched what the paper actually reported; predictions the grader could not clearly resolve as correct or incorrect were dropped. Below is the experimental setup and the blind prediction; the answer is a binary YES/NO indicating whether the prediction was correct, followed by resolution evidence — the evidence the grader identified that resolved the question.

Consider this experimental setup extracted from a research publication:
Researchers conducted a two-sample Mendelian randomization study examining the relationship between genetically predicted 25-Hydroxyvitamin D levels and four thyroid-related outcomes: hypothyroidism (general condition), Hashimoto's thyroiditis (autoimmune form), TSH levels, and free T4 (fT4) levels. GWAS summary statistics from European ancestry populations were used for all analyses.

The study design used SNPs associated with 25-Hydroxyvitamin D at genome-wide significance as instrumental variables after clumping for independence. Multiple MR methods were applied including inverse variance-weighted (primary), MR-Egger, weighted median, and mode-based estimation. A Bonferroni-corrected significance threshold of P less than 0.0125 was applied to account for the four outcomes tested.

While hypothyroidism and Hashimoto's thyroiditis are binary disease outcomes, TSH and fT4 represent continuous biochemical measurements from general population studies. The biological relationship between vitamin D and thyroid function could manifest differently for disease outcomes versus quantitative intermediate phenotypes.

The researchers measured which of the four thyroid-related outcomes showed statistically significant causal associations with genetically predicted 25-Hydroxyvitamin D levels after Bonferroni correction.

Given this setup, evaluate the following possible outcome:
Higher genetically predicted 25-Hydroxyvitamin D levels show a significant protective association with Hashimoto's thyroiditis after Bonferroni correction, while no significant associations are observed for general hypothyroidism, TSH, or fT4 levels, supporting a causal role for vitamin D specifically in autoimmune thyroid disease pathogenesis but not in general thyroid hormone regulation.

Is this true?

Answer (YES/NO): NO